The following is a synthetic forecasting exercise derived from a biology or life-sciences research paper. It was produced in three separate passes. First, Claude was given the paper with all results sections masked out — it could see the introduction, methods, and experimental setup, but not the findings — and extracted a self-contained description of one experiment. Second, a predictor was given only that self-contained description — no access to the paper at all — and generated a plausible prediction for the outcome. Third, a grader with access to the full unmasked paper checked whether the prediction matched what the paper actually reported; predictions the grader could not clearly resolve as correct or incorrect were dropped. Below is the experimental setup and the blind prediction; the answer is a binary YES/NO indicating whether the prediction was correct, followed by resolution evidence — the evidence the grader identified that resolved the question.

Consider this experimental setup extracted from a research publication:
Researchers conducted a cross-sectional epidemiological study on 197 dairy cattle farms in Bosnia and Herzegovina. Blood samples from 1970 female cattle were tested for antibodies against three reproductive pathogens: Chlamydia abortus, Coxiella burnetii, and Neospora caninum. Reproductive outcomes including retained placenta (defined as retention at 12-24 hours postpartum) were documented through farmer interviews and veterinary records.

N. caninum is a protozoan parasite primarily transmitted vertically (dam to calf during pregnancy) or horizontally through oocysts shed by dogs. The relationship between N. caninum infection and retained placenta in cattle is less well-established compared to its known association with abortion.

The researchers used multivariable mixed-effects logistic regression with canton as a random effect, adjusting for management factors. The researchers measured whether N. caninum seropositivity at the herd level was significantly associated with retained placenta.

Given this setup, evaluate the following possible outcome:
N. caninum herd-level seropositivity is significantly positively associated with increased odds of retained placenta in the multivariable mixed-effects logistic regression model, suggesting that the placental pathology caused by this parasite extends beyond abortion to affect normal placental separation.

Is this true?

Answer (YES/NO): NO